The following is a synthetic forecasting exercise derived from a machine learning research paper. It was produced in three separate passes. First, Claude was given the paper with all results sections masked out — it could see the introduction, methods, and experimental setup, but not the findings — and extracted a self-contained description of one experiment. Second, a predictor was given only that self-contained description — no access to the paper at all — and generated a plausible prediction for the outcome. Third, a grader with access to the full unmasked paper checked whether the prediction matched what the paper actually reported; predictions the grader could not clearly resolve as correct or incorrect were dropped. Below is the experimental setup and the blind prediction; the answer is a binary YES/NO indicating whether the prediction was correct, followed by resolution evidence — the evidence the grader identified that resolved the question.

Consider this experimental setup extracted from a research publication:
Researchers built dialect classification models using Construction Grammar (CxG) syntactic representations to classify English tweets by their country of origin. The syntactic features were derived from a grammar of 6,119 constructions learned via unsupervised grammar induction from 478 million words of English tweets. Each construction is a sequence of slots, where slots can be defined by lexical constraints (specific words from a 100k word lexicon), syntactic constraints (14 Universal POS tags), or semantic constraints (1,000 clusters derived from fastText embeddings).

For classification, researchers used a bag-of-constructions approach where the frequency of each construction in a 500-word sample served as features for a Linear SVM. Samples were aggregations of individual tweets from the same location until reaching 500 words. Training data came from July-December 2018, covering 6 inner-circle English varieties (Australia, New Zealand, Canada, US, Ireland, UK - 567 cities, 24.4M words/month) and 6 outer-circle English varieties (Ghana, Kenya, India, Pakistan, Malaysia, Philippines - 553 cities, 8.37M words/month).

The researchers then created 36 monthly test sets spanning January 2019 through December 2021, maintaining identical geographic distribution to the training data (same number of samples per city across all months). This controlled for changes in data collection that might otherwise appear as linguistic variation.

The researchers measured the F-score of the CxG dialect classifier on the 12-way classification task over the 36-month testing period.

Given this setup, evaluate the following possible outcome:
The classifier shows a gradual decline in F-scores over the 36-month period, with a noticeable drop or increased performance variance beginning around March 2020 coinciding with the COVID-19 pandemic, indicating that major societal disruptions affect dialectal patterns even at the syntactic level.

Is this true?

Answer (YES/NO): NO